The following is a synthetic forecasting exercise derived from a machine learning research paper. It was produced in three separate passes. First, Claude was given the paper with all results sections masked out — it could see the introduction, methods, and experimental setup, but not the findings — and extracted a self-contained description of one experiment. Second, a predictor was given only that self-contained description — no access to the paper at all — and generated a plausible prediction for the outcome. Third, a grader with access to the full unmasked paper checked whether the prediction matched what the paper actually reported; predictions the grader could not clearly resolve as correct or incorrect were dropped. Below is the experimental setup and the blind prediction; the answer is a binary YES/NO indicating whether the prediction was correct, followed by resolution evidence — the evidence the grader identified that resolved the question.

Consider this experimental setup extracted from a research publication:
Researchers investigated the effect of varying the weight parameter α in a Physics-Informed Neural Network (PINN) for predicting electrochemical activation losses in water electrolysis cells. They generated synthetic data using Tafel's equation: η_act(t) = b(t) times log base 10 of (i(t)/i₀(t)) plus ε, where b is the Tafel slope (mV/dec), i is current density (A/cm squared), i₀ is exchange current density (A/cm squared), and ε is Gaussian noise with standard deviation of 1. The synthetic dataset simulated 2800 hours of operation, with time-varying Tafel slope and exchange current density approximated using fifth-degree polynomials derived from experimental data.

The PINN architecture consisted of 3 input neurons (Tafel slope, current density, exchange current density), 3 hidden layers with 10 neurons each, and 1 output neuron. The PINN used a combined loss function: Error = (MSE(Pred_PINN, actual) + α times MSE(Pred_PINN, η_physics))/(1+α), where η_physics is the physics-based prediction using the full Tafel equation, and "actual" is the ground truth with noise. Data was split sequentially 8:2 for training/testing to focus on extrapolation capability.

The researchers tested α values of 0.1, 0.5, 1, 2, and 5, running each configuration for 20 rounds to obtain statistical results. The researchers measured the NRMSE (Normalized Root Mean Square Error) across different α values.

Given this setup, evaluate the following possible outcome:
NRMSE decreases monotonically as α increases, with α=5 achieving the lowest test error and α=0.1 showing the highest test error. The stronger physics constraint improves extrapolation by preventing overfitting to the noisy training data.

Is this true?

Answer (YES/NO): NO